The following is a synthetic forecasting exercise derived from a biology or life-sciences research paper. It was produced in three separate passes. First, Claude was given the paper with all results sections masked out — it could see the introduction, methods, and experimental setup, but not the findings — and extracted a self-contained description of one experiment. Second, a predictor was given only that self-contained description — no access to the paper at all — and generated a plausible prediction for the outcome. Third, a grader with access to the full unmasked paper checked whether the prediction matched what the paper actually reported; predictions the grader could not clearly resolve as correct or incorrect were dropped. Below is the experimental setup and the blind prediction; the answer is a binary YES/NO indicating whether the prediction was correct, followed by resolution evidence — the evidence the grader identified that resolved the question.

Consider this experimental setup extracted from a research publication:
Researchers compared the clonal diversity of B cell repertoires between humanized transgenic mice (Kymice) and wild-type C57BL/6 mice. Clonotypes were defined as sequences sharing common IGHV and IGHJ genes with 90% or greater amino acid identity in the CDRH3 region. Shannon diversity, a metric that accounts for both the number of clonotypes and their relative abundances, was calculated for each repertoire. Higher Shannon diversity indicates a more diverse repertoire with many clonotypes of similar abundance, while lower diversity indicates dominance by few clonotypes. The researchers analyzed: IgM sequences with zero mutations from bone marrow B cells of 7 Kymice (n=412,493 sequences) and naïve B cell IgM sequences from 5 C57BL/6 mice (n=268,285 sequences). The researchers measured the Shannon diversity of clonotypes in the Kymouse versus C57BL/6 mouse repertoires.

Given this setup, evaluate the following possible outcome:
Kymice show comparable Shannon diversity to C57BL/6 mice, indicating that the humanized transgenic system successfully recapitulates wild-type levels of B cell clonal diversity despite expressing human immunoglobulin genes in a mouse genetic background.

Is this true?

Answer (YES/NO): YES